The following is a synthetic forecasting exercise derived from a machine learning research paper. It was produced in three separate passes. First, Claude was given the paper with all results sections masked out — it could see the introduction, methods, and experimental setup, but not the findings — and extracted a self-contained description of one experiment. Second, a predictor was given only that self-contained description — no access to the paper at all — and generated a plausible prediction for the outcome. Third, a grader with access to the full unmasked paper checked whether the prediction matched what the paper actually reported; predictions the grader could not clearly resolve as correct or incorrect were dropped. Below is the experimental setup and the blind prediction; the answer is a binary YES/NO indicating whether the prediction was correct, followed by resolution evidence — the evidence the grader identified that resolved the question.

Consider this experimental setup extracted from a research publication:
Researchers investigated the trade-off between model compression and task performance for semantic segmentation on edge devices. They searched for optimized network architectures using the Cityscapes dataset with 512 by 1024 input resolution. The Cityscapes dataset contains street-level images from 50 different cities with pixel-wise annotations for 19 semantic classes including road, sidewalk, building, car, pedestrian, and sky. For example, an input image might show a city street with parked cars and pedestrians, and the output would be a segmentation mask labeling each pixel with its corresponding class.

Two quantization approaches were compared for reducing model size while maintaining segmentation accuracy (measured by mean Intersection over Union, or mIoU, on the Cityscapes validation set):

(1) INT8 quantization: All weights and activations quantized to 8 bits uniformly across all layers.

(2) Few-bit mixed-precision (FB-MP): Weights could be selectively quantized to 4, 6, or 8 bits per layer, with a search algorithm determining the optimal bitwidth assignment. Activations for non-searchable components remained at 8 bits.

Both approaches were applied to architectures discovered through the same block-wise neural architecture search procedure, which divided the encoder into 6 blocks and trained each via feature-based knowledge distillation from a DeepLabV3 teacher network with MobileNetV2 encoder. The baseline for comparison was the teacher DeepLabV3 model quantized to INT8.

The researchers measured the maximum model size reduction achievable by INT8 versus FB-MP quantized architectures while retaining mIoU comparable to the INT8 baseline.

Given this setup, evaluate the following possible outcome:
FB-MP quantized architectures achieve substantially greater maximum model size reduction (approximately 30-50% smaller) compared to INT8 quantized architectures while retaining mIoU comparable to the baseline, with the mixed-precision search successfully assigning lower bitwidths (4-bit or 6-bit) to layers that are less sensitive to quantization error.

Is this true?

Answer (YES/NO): YES